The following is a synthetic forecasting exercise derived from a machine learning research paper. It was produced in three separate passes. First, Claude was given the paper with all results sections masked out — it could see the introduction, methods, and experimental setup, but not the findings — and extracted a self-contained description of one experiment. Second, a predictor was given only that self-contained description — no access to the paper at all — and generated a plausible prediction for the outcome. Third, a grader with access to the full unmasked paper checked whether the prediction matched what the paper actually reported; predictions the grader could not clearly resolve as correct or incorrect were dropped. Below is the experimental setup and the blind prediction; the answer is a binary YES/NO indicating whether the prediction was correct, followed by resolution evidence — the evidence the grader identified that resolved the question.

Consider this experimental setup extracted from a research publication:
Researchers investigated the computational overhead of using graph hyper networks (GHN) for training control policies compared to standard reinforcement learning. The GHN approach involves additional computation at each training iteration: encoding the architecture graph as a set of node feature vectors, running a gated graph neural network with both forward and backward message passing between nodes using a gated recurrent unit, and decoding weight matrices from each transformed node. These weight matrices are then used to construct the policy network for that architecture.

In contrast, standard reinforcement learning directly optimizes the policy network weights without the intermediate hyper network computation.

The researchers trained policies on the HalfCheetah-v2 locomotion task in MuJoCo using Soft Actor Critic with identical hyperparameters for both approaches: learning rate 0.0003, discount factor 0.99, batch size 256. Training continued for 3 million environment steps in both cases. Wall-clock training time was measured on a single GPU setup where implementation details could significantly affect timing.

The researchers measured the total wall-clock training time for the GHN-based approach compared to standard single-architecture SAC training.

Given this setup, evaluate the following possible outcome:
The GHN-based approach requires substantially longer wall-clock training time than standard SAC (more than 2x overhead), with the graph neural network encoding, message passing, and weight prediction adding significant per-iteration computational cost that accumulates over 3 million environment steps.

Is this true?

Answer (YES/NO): YES